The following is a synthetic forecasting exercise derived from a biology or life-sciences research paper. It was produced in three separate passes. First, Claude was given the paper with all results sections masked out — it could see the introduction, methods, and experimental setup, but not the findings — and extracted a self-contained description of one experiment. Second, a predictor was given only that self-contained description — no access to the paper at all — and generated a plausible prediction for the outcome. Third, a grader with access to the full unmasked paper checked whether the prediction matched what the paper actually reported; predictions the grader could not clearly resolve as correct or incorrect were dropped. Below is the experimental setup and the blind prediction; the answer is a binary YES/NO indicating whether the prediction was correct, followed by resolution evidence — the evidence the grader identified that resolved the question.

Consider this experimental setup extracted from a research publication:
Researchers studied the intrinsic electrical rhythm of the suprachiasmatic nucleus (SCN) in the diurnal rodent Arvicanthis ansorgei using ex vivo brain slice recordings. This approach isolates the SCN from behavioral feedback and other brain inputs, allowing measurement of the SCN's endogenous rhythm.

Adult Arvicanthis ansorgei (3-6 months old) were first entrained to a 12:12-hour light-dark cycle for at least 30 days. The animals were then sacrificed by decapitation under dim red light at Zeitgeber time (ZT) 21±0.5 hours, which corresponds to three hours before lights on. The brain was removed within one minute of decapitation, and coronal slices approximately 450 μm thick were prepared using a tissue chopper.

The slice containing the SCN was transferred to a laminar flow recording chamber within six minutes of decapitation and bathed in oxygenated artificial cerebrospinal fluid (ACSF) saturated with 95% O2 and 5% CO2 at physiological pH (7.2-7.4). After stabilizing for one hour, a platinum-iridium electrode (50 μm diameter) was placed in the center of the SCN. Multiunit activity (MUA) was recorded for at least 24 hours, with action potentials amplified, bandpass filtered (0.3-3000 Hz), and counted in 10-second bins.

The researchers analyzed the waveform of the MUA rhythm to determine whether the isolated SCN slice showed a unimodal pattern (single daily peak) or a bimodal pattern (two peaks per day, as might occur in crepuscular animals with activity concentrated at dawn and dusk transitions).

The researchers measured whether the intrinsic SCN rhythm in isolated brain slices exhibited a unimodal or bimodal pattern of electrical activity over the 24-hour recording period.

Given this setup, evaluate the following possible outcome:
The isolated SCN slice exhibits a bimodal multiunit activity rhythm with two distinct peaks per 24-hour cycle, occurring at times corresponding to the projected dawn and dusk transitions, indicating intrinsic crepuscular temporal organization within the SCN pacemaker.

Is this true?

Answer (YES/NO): NO